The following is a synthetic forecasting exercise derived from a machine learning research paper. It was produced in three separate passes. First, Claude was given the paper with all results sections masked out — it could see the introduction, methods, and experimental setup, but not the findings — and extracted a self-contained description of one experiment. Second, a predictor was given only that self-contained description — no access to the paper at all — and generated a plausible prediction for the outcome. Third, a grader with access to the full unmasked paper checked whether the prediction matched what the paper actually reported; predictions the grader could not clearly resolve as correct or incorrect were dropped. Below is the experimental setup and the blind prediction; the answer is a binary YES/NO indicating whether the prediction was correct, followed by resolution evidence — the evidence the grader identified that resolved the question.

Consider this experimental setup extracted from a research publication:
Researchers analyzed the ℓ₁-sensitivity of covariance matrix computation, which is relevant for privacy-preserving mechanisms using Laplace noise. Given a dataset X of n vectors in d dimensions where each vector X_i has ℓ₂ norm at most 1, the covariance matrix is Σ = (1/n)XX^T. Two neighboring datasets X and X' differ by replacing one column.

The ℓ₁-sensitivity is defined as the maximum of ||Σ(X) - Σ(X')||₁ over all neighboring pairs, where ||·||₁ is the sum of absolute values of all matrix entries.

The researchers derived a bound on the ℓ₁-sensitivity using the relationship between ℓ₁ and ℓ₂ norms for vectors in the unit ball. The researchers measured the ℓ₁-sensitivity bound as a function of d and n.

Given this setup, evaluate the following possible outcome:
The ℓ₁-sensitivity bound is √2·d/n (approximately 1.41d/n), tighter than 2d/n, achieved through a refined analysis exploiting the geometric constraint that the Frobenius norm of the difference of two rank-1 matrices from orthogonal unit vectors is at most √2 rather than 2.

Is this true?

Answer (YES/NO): YES